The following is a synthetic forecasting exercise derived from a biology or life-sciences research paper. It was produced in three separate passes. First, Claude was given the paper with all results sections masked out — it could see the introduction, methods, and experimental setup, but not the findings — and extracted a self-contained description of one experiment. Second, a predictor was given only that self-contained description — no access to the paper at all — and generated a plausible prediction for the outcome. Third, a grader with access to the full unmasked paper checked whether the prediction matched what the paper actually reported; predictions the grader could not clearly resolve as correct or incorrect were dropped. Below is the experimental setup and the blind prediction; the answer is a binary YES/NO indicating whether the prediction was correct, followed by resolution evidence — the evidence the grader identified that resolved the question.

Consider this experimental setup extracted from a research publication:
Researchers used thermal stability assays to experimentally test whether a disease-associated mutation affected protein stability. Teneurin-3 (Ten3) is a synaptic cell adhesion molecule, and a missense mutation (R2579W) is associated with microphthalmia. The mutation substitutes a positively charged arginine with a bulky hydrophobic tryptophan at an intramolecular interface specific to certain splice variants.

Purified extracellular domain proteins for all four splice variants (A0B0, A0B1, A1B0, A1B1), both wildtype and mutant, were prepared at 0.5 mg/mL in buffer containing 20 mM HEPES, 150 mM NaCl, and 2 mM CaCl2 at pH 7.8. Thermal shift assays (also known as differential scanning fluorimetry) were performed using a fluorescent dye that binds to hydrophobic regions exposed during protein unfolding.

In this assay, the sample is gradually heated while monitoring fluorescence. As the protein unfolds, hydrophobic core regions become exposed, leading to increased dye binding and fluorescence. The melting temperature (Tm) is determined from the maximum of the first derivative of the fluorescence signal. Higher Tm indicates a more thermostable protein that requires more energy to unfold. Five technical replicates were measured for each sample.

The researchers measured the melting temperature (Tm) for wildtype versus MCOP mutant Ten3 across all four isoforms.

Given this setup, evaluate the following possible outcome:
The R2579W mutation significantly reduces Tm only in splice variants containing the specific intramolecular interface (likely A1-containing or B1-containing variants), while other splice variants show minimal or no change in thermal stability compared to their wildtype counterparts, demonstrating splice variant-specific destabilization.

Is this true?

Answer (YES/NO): NO